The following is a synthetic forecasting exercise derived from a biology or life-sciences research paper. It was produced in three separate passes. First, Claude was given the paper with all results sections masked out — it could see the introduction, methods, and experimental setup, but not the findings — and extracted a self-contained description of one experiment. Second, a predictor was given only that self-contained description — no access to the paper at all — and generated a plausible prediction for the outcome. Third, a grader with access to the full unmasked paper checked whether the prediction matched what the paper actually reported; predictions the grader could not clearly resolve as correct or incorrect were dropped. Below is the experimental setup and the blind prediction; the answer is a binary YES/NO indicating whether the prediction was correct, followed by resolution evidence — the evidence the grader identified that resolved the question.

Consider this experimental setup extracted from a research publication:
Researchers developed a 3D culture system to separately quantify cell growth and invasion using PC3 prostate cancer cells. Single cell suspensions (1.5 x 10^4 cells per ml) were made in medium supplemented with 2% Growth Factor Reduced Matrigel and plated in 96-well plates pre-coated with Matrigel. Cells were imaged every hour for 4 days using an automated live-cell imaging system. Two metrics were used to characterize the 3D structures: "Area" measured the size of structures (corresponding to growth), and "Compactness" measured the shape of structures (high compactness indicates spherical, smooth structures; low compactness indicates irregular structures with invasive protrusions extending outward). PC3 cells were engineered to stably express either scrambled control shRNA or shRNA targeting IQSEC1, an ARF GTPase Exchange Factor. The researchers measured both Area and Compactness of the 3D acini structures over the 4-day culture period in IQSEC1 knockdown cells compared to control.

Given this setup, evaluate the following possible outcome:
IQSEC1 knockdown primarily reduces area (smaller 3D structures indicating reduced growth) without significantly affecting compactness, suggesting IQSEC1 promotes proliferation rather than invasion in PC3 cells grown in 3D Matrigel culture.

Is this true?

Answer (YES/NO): NO